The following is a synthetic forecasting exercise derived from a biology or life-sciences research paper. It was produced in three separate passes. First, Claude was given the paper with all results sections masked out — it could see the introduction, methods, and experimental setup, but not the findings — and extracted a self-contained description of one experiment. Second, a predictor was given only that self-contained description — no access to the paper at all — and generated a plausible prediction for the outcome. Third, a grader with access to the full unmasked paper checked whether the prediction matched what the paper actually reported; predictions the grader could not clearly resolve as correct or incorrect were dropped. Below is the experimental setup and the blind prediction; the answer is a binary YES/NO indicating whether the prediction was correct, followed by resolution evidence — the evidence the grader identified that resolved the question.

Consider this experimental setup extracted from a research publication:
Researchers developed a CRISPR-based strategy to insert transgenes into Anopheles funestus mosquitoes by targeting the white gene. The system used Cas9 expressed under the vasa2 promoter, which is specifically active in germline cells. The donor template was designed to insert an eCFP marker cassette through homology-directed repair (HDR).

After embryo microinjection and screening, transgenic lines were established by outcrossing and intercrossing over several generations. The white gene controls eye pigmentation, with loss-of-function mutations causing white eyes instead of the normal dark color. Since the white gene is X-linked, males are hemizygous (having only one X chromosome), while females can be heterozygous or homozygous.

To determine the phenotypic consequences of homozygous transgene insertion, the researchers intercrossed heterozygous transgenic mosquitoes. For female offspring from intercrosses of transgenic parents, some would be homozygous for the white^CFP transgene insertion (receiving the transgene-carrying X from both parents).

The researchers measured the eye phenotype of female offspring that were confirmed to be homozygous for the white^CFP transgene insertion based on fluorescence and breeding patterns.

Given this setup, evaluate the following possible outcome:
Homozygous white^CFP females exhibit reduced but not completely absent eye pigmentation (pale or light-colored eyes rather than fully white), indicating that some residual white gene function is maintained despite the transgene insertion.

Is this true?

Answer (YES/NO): NO